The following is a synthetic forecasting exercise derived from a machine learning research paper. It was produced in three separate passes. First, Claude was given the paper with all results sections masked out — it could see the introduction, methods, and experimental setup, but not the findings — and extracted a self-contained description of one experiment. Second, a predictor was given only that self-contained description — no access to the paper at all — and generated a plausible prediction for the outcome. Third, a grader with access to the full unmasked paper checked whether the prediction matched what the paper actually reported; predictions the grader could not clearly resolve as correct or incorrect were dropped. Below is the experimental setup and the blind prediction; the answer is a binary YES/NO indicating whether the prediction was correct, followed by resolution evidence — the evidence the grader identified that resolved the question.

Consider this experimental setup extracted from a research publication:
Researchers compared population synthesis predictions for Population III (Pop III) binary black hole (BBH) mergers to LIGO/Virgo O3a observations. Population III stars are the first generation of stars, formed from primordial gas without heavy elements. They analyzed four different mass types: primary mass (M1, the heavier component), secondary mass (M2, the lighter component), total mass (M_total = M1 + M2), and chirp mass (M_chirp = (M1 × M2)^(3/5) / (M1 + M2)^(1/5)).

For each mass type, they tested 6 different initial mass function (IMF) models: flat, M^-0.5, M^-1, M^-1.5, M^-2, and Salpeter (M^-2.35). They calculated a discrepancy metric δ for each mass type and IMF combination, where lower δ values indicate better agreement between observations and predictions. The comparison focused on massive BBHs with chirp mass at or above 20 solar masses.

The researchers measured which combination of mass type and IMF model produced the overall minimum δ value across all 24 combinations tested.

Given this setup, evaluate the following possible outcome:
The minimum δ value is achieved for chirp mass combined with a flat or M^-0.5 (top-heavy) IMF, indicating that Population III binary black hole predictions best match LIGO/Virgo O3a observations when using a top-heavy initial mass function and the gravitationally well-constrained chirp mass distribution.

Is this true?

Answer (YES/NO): NO